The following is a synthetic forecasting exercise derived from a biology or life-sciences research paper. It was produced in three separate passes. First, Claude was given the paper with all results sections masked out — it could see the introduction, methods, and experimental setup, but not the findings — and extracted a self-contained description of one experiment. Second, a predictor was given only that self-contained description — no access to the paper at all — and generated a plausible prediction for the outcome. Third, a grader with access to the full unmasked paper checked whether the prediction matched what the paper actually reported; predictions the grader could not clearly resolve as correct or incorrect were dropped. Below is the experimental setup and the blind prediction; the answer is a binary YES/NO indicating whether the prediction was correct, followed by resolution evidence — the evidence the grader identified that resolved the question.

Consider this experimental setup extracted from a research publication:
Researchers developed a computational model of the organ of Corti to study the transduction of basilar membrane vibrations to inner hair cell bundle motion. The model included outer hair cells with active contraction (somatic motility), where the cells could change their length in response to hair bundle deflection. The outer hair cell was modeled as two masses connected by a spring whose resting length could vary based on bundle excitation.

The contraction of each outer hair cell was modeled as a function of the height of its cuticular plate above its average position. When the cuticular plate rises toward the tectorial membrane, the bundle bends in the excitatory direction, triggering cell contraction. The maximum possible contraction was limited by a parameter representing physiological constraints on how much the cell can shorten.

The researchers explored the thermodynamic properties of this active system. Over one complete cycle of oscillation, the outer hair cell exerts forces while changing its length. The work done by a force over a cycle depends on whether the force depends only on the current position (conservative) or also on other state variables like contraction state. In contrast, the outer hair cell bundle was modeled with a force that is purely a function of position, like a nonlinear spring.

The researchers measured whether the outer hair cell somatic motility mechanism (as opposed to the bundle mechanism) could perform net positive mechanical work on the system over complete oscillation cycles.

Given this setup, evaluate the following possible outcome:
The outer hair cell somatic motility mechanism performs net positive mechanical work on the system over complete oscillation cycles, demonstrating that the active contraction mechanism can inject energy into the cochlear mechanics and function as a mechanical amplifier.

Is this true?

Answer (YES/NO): YES